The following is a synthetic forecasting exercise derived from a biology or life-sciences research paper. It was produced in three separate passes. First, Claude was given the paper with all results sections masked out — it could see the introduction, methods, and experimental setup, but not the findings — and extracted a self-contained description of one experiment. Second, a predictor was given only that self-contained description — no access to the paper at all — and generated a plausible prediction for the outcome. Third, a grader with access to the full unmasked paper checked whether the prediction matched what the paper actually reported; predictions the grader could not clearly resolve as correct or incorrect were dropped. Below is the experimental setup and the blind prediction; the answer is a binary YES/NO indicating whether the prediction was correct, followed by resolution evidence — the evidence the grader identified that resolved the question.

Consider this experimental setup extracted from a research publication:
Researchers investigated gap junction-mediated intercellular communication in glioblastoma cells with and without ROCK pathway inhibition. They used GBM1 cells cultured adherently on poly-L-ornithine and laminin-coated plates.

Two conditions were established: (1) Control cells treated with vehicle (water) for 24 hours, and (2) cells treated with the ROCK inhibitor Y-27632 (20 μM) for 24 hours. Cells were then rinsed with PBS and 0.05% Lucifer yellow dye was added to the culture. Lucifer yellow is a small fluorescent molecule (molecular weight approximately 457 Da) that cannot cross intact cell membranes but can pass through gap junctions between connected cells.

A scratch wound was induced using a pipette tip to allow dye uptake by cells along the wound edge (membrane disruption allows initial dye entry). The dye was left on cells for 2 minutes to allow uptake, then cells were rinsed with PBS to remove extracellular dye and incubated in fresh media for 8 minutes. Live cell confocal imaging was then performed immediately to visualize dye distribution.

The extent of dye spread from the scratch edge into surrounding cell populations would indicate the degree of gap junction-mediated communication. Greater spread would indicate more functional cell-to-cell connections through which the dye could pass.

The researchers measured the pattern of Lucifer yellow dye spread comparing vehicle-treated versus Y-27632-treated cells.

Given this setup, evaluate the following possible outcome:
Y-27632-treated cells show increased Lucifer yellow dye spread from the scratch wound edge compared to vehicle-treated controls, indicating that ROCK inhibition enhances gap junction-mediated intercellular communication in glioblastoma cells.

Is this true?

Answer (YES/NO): YES